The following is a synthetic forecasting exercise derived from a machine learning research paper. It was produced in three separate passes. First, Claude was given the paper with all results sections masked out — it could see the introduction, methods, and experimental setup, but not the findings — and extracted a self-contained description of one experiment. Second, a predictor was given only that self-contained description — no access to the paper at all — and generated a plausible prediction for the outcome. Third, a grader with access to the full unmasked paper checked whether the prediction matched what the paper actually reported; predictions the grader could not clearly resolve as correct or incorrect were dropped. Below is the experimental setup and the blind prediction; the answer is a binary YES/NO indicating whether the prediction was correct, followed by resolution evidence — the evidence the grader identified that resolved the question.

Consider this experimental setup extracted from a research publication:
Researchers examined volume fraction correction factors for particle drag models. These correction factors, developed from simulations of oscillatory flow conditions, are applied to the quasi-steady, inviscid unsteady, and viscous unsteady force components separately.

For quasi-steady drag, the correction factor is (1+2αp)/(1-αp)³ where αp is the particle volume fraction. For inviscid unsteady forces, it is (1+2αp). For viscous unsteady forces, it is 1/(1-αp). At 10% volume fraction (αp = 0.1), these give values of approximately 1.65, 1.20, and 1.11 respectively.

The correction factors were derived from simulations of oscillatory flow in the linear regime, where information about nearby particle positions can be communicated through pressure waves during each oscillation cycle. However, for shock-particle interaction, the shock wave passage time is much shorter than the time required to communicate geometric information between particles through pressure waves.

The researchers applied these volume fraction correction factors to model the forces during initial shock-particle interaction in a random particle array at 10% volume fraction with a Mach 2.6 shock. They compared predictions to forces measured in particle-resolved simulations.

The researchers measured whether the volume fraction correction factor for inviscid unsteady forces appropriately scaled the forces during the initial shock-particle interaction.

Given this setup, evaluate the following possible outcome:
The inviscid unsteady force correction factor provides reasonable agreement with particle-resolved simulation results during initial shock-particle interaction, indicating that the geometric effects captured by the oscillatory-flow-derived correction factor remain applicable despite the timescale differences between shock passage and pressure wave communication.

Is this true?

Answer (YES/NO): NO